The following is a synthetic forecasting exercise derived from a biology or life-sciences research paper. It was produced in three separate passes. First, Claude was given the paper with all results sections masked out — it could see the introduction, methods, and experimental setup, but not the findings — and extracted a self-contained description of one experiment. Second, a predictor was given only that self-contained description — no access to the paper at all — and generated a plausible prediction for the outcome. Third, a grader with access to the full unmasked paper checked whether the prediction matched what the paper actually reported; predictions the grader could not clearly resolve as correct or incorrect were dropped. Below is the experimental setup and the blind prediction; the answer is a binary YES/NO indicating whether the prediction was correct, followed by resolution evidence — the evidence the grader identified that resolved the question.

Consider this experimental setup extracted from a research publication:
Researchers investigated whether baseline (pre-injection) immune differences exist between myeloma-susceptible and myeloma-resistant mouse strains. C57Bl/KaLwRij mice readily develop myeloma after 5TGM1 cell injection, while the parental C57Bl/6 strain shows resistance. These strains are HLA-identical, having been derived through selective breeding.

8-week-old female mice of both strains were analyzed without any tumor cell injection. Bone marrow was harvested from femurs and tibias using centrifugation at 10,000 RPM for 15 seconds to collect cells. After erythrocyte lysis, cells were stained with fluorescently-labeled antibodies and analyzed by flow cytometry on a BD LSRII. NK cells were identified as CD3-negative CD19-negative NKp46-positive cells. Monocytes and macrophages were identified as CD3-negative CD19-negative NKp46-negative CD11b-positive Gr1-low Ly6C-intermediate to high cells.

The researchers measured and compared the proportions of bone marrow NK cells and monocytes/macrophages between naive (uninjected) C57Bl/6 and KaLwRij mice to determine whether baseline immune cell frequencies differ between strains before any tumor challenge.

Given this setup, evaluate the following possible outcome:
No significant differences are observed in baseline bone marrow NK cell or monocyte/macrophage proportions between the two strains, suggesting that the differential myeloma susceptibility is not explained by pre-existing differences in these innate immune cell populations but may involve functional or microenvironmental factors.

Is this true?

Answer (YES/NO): NO